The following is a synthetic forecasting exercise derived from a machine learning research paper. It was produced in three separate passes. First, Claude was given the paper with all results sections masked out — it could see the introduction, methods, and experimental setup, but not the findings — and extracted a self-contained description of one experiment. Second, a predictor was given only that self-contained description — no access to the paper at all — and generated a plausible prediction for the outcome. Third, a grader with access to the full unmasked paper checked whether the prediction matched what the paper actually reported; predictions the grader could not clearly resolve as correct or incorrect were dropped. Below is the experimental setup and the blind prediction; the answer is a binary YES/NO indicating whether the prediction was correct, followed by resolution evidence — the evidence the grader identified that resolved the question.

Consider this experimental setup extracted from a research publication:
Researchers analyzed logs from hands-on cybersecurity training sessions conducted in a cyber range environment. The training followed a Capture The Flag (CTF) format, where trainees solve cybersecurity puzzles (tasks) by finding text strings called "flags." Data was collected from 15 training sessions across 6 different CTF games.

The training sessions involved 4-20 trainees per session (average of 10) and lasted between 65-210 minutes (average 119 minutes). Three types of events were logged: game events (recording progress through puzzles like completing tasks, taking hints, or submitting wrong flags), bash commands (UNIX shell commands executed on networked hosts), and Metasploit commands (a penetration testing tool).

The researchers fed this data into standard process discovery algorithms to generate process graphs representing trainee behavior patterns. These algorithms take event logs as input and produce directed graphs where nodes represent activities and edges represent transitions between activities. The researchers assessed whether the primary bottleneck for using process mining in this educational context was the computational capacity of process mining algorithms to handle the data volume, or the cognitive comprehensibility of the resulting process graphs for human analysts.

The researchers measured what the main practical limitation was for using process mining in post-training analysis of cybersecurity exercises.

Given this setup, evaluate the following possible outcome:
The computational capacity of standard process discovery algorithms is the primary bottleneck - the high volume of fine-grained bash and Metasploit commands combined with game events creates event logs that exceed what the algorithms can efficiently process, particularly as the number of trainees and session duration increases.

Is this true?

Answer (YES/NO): NO